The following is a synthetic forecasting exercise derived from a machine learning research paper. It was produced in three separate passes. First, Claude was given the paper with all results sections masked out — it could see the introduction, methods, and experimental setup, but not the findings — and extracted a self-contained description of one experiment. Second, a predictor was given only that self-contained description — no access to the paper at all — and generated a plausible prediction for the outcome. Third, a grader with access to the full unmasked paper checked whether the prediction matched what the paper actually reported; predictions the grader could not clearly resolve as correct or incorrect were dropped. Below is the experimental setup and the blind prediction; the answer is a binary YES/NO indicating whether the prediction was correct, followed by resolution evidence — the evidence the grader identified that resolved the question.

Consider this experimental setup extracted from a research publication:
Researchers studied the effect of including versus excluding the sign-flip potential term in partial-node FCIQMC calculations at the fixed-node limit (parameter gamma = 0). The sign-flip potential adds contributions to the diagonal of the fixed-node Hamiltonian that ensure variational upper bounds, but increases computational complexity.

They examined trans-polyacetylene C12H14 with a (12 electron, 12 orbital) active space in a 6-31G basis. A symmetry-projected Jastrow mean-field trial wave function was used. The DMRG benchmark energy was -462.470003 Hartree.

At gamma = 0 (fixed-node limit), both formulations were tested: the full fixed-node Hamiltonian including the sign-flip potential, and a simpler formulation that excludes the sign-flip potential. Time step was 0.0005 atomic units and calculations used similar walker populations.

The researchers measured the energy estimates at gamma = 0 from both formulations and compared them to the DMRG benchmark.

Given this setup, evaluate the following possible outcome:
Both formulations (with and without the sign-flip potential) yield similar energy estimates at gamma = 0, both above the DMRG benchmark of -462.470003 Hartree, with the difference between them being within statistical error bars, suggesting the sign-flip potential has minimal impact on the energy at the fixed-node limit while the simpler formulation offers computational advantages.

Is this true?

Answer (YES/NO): NO